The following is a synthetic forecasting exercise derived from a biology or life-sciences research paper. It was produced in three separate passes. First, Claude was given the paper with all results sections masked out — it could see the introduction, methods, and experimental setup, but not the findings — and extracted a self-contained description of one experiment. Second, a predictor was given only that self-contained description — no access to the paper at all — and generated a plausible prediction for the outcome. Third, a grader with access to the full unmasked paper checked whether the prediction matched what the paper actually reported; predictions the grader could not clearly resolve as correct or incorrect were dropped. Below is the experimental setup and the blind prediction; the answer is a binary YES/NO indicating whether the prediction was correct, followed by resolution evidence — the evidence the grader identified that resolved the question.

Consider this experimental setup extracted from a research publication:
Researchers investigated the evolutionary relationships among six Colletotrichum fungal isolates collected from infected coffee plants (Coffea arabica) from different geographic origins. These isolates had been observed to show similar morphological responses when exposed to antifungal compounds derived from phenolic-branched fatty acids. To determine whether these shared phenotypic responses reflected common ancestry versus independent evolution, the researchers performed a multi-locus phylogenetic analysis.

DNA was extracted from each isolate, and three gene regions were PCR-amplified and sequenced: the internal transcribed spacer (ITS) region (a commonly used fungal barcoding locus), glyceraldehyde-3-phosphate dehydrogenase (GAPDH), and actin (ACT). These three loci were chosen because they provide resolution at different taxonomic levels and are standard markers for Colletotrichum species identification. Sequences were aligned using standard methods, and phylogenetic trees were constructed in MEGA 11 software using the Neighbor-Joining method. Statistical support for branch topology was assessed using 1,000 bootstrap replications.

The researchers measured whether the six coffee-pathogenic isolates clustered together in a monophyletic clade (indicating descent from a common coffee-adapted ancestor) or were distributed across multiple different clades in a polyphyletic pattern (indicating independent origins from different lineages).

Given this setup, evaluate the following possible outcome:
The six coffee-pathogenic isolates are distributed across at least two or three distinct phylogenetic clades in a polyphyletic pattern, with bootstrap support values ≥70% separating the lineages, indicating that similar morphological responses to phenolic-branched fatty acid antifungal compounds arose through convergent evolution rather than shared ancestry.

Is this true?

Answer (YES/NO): YES